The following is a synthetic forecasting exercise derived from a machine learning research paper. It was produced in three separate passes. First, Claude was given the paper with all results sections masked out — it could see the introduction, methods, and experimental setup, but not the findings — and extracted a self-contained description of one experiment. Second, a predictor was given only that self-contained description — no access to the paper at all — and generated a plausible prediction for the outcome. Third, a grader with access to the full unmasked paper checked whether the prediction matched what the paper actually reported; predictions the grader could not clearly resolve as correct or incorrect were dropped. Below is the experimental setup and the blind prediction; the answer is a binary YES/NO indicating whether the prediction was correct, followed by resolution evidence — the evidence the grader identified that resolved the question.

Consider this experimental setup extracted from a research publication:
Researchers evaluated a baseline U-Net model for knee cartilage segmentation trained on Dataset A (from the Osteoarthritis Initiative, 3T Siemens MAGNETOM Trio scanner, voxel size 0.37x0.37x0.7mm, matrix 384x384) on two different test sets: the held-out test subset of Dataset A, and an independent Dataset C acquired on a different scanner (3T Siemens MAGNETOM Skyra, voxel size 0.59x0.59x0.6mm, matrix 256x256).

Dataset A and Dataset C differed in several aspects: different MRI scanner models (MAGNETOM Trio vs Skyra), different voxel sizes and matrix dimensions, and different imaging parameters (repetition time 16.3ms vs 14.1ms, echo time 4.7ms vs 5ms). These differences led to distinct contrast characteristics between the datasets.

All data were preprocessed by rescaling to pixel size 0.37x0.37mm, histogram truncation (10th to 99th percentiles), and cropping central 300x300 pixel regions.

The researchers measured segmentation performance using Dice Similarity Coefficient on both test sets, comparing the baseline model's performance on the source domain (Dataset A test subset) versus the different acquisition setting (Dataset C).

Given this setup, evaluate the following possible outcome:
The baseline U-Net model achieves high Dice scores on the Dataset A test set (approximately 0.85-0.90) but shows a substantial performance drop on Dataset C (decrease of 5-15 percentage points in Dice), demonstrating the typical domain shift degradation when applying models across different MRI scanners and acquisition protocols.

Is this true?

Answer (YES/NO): YES